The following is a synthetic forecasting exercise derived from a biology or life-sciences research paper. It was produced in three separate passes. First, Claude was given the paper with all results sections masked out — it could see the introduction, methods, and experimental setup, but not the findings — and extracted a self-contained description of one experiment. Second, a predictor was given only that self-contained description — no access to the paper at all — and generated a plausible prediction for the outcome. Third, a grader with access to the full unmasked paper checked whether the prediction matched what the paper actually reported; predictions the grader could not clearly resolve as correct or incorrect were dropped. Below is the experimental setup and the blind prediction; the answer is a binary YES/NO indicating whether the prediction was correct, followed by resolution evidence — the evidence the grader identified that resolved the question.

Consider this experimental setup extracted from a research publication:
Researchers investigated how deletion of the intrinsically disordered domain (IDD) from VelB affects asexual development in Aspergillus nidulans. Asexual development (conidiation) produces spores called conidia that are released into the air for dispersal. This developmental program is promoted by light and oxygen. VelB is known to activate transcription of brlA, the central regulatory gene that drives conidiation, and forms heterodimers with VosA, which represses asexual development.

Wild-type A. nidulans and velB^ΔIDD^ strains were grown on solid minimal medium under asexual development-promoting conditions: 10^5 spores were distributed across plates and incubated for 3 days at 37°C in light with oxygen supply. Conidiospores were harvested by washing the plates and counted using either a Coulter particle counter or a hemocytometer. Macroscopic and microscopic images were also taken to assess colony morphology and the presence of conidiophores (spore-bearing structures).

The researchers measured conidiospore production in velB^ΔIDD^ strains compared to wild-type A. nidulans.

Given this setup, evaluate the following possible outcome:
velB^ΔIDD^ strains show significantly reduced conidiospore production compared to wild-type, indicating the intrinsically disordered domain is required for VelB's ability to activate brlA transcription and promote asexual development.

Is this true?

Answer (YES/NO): NO